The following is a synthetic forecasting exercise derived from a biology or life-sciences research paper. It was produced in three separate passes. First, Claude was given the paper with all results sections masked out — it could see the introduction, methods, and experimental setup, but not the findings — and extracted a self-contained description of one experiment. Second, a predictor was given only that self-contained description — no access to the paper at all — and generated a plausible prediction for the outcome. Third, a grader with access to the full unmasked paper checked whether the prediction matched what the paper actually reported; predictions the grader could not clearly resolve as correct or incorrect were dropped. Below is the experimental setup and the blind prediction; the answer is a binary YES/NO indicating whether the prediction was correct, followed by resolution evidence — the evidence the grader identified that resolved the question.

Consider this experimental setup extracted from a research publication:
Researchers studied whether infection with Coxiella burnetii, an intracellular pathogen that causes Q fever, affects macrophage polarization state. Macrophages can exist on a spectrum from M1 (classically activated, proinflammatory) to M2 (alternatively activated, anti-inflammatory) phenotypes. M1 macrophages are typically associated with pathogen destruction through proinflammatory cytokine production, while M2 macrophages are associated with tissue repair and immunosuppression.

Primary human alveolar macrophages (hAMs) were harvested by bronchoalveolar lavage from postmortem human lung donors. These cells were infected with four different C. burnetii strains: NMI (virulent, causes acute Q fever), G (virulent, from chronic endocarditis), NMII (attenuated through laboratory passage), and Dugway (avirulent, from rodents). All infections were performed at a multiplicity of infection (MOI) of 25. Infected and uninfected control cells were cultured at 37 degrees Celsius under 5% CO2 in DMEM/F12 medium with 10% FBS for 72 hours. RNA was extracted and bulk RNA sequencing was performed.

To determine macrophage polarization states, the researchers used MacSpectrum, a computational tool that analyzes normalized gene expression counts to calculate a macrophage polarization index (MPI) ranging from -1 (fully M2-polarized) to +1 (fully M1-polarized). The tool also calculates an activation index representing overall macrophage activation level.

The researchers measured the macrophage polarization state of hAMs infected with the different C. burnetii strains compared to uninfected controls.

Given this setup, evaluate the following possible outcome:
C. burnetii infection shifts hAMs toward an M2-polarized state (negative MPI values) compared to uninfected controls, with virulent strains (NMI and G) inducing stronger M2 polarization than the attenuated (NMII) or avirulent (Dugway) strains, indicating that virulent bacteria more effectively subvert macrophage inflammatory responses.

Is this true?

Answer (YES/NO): NO